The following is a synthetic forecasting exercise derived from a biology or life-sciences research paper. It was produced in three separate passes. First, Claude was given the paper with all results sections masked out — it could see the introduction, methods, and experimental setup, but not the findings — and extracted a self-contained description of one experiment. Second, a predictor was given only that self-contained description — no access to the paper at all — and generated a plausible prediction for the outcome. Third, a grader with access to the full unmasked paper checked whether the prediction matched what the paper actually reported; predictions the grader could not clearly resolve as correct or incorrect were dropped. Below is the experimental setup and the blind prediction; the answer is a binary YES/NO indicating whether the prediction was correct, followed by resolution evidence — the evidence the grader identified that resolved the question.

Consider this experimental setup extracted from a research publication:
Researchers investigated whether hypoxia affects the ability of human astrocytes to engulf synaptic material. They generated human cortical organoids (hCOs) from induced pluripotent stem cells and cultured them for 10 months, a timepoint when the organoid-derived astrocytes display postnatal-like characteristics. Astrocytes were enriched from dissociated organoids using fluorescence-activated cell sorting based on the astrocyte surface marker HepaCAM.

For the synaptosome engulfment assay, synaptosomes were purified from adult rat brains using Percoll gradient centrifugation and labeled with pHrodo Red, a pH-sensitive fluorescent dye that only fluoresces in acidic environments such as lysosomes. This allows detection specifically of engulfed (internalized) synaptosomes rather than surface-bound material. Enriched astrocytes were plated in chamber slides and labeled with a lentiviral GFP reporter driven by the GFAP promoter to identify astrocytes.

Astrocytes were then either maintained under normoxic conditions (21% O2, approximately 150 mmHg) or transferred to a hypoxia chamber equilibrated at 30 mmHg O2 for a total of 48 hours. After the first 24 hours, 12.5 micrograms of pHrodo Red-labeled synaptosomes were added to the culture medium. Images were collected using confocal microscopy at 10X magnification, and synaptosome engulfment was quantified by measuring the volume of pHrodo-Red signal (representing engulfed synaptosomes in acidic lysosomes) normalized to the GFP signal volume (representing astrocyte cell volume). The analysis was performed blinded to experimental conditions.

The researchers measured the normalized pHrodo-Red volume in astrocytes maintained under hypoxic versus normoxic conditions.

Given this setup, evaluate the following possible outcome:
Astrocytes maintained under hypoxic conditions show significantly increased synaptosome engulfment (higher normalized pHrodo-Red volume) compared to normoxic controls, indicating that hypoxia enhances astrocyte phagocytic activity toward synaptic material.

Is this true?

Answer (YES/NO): NO